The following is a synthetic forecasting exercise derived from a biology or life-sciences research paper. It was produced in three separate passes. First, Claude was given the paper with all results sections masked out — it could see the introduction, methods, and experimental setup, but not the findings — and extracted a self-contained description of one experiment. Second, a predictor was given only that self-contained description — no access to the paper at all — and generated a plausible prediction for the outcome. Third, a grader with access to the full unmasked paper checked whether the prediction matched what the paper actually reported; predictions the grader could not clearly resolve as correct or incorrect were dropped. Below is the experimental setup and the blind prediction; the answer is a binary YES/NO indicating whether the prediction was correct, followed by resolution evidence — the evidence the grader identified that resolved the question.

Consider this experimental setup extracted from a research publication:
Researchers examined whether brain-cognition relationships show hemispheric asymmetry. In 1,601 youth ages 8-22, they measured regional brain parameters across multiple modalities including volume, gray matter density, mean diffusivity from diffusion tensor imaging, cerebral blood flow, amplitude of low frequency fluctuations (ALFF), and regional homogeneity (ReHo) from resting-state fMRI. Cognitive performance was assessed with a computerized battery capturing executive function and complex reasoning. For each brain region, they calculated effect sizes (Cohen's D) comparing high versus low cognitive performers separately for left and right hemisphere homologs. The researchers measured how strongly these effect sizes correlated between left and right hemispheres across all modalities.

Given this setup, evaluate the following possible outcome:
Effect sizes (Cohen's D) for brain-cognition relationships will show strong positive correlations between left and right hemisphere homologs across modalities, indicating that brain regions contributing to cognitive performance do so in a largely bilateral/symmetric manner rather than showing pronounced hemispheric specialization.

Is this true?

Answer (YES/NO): YES